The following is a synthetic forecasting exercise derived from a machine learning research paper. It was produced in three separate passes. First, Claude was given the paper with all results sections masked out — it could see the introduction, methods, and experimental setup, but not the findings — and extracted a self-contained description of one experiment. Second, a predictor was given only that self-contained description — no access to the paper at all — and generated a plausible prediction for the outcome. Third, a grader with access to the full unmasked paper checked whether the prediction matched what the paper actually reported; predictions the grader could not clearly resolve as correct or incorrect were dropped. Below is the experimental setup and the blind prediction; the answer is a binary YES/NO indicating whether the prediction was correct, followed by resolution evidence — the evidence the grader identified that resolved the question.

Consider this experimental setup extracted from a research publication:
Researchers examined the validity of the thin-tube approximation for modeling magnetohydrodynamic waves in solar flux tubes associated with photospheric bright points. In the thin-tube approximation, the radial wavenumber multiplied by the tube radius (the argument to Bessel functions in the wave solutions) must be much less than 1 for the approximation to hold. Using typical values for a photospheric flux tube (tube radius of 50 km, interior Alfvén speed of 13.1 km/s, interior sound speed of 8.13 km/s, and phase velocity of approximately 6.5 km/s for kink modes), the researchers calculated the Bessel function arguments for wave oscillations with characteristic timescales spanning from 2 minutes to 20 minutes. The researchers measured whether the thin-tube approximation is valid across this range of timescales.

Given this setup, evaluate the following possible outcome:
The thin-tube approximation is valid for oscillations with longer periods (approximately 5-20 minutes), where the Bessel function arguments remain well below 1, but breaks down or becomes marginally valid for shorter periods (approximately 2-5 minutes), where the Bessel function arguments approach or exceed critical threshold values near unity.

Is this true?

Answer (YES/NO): NO